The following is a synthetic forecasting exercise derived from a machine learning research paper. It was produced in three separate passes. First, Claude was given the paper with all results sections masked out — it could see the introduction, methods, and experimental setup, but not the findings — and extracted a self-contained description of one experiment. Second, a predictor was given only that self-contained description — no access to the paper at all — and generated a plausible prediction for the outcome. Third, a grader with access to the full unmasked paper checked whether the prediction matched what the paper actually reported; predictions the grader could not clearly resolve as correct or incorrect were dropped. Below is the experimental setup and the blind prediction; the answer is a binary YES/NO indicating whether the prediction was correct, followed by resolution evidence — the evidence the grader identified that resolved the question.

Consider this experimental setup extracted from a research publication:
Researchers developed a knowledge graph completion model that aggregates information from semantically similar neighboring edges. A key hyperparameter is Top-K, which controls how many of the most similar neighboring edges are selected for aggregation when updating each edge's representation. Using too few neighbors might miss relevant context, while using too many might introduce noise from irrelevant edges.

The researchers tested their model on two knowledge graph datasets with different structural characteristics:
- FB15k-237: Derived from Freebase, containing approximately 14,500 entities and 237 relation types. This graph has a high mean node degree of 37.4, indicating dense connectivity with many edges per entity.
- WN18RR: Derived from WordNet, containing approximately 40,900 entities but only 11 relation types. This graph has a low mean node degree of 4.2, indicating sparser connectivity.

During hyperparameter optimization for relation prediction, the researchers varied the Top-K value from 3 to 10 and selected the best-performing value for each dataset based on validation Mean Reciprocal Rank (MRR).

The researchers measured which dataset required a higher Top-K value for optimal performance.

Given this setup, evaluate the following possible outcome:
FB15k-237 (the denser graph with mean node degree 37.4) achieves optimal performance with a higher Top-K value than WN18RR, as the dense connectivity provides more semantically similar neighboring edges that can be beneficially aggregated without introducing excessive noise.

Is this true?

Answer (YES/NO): YES